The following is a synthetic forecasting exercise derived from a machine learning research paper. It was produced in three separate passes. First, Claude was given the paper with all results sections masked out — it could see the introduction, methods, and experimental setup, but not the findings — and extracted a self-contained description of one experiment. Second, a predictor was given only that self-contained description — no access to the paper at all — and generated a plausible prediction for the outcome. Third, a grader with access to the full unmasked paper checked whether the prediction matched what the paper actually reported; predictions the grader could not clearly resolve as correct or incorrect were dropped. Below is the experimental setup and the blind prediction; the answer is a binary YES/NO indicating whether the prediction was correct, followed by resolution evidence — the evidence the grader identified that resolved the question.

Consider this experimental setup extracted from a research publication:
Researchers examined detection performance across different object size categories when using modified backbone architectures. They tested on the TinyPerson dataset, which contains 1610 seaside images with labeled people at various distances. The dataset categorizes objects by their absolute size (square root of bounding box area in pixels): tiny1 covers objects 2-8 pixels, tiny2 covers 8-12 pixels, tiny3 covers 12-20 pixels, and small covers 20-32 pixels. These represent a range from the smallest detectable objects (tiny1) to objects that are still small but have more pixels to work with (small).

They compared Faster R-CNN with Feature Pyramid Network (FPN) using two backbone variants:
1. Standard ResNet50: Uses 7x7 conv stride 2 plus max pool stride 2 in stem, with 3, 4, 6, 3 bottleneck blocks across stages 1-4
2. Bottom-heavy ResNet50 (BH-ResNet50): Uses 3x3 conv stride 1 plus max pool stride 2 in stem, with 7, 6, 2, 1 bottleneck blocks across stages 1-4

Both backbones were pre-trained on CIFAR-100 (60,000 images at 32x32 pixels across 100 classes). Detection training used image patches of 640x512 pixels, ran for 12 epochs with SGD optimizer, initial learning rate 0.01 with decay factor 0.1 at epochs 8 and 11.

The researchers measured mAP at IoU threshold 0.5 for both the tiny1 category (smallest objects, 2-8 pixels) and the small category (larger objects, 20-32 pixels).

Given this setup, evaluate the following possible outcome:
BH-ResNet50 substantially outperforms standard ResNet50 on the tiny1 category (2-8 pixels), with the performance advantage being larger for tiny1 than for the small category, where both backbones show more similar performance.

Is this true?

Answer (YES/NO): YES